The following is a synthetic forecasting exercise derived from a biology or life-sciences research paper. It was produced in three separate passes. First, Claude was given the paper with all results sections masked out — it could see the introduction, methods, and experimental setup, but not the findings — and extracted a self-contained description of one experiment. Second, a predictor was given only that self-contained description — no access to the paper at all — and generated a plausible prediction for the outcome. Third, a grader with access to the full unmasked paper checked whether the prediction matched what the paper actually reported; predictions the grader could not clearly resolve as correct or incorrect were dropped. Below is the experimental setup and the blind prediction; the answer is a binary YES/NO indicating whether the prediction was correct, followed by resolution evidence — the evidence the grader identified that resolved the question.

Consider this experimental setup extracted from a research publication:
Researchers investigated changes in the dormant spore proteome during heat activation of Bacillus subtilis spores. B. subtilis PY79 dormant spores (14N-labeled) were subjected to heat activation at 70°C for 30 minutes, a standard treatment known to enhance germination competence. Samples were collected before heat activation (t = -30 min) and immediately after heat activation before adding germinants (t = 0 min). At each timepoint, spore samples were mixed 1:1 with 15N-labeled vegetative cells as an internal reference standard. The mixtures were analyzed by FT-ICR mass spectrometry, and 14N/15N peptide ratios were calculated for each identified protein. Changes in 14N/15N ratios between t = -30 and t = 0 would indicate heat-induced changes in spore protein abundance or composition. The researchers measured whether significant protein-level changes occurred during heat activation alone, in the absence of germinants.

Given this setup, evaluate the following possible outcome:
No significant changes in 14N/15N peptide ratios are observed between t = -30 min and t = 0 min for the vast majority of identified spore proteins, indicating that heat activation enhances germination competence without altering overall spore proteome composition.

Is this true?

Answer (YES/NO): YES